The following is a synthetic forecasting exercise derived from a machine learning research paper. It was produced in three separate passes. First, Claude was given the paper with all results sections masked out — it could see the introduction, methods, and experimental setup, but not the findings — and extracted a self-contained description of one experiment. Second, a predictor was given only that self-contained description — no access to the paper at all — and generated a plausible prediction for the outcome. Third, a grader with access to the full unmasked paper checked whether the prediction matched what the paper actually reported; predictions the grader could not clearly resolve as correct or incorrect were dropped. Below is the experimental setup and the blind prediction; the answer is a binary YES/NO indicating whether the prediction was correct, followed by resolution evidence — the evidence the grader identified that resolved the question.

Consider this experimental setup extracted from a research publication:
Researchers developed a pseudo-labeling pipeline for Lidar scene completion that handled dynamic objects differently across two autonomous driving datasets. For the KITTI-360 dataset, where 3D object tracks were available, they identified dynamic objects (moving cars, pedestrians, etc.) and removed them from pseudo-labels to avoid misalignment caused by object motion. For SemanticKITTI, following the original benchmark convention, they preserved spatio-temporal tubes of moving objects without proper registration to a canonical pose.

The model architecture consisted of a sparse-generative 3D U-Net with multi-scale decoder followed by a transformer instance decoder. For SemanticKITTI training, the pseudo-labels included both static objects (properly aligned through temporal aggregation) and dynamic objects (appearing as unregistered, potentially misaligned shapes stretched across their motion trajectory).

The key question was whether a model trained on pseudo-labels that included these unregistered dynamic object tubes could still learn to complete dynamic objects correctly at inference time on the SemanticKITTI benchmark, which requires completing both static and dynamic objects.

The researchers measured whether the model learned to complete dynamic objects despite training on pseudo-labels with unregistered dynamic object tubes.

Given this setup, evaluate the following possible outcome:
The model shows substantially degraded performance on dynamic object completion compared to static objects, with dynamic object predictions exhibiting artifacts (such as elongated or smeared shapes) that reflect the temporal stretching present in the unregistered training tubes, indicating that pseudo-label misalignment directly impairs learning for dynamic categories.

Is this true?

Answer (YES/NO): NO